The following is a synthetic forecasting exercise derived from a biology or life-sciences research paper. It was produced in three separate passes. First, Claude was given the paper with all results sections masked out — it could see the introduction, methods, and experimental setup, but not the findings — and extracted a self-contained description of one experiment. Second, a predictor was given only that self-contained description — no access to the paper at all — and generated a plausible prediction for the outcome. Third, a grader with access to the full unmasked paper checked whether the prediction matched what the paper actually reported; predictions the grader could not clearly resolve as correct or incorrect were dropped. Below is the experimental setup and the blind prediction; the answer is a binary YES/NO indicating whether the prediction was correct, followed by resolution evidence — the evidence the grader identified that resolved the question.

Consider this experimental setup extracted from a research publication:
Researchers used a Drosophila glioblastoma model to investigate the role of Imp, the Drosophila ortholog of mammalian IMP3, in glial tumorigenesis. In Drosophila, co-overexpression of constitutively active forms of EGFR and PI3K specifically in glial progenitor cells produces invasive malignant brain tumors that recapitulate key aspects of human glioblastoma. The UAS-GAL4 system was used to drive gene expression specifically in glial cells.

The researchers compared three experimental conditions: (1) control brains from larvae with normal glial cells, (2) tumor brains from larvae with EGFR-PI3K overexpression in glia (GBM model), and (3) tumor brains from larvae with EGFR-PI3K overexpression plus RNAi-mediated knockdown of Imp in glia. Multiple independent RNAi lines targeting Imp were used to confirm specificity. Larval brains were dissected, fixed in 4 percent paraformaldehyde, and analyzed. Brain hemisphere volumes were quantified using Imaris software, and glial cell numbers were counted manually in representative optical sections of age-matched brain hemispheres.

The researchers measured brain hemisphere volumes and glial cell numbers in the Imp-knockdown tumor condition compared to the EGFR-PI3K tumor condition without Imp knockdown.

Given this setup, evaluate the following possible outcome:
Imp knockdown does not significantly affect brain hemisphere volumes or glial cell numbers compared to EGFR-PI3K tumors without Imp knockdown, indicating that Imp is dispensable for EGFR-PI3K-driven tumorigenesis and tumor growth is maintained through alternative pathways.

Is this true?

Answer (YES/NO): NO